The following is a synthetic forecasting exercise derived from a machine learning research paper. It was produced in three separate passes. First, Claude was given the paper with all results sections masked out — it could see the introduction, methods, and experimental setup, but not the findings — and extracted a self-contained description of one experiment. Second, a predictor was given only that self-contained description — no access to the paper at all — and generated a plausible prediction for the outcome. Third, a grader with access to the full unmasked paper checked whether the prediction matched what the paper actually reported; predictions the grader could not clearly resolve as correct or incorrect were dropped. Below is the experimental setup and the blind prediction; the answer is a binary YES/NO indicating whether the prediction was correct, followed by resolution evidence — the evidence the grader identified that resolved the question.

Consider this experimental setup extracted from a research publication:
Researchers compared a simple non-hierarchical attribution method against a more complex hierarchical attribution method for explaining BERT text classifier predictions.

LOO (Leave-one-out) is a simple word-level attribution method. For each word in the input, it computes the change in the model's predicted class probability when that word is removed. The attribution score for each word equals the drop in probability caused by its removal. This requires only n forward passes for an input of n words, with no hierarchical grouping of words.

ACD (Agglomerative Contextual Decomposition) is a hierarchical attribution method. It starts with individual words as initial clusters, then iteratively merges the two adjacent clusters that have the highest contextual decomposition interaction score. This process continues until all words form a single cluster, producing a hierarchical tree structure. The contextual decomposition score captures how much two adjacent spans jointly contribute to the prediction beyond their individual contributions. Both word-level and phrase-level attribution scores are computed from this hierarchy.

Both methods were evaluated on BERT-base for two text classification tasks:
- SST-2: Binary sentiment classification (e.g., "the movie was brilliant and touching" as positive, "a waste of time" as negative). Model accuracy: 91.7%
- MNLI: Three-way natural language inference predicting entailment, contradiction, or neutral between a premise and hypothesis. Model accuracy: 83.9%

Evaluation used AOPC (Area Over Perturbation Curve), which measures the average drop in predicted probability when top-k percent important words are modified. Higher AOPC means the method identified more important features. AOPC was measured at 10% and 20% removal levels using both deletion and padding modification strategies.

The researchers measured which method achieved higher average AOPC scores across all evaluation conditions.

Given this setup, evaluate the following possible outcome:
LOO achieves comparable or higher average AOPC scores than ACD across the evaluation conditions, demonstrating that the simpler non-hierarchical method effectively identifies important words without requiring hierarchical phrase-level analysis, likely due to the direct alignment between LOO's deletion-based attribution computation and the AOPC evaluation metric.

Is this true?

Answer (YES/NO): YES